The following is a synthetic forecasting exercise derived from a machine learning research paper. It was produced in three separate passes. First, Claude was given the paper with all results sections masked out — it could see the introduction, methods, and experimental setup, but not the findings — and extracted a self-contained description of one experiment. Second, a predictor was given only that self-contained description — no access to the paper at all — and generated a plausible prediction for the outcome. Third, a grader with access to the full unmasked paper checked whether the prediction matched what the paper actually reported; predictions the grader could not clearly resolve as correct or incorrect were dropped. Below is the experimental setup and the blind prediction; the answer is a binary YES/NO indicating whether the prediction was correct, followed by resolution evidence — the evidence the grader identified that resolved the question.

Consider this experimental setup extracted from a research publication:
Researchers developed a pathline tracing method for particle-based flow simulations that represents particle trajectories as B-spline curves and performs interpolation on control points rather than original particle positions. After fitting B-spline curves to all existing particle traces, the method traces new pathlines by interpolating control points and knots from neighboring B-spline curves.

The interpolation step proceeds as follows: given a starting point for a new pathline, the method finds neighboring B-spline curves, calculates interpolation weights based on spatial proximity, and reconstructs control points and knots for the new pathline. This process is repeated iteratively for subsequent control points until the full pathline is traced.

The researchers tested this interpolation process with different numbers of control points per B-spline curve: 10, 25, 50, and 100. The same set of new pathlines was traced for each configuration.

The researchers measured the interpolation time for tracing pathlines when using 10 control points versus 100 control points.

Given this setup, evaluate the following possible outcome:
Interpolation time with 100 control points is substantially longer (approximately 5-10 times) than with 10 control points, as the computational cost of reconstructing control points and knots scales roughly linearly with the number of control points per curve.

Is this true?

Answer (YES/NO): YES